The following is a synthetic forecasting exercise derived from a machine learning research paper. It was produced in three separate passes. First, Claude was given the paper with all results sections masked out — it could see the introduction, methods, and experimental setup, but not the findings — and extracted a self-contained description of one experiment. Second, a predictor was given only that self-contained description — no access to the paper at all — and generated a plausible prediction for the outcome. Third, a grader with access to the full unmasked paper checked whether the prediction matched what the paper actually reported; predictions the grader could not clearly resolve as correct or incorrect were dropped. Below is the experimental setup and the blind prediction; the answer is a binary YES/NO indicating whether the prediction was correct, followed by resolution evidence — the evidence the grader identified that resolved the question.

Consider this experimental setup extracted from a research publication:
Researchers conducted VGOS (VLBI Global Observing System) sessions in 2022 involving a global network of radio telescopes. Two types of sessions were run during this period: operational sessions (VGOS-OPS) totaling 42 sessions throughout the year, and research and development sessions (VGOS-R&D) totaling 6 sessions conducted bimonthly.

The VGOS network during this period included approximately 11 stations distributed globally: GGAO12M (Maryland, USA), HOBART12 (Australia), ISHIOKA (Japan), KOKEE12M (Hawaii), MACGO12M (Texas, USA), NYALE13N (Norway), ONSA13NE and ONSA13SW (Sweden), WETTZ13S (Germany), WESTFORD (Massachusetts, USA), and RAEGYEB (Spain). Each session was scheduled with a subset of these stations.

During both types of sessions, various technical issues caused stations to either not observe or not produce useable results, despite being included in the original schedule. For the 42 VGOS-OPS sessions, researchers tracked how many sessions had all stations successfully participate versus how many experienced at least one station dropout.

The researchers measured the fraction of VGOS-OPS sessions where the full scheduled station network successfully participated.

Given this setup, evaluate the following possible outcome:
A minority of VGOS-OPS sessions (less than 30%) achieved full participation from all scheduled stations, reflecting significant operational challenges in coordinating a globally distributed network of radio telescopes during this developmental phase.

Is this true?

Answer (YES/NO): YES